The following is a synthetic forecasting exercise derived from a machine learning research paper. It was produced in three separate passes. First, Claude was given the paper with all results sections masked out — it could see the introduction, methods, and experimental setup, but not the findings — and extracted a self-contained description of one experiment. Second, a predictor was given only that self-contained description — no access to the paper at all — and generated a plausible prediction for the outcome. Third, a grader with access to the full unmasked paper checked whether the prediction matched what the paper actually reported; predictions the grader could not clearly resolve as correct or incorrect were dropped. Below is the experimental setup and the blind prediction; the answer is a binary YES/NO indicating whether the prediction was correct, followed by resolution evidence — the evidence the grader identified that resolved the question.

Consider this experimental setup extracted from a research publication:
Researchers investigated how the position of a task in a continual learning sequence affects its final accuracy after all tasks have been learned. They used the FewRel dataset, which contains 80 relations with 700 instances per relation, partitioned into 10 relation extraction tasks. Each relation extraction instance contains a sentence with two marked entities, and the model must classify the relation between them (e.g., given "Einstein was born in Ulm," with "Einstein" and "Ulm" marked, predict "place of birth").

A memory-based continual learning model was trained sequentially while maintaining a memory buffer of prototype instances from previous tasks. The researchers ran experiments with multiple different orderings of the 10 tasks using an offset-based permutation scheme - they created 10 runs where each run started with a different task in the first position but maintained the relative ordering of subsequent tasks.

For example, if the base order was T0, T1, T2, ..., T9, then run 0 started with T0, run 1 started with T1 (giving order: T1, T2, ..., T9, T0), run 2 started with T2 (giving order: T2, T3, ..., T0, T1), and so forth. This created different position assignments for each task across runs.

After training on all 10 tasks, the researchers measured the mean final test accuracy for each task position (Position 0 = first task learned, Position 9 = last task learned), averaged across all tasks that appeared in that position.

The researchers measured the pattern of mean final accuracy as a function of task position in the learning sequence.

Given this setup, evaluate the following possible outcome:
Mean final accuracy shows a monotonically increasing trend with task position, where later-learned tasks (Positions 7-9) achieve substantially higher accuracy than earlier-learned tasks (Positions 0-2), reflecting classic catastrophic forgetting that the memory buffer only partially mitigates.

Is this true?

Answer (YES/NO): YES